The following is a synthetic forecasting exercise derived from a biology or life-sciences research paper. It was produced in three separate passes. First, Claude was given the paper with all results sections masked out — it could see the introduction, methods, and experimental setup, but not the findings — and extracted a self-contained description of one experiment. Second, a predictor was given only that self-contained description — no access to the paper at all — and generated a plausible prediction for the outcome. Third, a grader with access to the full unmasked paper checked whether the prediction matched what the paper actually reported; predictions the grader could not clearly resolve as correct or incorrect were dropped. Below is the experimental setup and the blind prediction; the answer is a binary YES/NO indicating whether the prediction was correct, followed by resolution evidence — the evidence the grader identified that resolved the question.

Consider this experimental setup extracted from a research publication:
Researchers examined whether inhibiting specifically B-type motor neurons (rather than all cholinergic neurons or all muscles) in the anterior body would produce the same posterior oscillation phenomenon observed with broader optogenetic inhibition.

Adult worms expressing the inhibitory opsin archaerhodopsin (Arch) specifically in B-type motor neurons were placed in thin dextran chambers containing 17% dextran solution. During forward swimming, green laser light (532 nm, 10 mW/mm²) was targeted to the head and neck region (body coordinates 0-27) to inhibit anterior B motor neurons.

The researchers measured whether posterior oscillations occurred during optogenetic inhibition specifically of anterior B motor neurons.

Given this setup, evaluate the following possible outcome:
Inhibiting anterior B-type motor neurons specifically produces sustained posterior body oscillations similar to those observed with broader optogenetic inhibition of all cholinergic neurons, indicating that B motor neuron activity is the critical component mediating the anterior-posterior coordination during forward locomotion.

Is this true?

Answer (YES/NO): YES